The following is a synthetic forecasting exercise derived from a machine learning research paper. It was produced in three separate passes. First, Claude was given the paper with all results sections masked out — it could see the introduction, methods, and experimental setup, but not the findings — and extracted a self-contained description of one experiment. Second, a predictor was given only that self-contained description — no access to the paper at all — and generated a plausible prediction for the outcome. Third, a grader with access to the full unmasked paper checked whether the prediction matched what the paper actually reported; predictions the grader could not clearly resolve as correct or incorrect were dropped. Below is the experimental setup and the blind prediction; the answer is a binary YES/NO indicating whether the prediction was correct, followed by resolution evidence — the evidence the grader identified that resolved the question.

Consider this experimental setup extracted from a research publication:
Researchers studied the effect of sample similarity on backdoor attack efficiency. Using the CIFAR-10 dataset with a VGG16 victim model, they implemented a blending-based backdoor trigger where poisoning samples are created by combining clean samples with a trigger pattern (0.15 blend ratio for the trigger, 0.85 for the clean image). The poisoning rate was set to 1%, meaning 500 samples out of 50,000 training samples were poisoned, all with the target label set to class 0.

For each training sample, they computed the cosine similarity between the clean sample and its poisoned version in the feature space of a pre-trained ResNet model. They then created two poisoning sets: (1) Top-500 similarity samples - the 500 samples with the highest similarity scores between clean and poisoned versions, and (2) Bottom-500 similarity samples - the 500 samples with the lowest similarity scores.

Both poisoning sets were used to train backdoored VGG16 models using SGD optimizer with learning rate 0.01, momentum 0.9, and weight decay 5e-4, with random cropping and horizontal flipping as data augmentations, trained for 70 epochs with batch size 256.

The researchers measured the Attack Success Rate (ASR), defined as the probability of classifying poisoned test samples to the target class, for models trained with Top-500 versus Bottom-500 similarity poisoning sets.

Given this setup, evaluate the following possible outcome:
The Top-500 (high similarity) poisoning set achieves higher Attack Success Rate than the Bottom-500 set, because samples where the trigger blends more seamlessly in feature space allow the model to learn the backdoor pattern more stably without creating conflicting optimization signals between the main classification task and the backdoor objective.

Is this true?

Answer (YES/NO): YES